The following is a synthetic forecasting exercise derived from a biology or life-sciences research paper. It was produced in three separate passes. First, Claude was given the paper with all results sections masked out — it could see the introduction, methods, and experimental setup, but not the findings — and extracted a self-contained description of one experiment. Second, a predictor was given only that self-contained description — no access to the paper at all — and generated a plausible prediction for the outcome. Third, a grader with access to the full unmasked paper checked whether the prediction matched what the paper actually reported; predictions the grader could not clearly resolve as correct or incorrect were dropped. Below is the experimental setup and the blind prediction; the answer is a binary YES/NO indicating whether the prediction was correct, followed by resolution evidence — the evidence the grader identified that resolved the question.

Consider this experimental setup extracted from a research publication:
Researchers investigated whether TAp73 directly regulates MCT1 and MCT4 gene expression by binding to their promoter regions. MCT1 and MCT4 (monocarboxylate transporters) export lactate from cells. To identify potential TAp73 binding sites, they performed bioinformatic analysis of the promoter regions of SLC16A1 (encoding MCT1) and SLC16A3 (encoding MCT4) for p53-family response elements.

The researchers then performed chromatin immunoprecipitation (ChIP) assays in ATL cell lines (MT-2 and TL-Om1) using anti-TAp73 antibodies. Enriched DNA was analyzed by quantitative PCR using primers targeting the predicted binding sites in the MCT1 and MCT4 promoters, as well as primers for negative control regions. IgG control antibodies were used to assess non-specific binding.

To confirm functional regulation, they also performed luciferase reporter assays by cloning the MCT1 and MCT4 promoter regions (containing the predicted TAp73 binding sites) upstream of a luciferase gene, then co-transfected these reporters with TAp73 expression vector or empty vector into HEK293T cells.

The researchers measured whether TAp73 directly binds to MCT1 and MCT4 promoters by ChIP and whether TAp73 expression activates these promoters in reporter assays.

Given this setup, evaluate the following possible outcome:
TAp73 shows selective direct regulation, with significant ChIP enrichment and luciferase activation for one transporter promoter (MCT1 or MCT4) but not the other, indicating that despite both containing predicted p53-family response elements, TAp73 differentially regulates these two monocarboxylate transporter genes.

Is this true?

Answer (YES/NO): NO